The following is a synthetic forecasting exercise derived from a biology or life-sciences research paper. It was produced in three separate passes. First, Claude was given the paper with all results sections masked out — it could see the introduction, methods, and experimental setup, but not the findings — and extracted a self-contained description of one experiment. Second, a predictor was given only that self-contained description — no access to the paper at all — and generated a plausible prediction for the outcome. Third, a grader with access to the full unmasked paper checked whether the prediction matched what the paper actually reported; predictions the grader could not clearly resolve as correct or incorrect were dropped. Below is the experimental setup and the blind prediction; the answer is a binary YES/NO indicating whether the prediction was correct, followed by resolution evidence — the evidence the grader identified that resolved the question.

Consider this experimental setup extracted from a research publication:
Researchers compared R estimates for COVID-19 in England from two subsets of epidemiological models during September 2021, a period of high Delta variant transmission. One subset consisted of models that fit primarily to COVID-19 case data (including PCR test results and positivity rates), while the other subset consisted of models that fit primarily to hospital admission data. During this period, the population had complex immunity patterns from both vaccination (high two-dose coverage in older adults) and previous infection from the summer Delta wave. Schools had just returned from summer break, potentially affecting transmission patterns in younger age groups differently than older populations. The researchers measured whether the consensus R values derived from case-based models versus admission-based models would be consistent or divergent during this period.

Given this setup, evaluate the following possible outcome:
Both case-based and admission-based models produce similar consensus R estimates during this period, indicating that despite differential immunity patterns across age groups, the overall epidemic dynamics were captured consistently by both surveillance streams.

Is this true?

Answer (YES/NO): NO